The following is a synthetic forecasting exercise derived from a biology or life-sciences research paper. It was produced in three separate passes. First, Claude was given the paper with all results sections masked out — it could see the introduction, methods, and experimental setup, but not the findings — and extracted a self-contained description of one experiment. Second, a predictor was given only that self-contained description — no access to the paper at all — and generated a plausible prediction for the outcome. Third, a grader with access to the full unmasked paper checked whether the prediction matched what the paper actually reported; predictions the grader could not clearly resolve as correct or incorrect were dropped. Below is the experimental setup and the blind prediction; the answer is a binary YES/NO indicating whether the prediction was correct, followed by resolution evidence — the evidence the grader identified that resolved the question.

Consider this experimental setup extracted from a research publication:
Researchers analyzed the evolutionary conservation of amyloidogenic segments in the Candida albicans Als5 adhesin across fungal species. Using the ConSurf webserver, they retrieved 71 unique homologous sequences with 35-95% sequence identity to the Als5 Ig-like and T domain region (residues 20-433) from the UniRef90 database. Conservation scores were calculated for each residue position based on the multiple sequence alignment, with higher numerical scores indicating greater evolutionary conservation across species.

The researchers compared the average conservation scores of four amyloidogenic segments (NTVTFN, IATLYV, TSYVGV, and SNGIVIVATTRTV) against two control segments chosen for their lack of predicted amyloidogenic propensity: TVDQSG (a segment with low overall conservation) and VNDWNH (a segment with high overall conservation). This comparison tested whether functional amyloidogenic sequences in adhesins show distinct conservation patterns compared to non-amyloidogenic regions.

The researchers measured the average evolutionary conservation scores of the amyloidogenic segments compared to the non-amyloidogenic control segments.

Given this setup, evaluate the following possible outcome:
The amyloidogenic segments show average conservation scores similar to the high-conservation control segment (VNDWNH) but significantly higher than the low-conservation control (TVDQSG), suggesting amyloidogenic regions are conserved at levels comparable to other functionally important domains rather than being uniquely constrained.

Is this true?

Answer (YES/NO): NO